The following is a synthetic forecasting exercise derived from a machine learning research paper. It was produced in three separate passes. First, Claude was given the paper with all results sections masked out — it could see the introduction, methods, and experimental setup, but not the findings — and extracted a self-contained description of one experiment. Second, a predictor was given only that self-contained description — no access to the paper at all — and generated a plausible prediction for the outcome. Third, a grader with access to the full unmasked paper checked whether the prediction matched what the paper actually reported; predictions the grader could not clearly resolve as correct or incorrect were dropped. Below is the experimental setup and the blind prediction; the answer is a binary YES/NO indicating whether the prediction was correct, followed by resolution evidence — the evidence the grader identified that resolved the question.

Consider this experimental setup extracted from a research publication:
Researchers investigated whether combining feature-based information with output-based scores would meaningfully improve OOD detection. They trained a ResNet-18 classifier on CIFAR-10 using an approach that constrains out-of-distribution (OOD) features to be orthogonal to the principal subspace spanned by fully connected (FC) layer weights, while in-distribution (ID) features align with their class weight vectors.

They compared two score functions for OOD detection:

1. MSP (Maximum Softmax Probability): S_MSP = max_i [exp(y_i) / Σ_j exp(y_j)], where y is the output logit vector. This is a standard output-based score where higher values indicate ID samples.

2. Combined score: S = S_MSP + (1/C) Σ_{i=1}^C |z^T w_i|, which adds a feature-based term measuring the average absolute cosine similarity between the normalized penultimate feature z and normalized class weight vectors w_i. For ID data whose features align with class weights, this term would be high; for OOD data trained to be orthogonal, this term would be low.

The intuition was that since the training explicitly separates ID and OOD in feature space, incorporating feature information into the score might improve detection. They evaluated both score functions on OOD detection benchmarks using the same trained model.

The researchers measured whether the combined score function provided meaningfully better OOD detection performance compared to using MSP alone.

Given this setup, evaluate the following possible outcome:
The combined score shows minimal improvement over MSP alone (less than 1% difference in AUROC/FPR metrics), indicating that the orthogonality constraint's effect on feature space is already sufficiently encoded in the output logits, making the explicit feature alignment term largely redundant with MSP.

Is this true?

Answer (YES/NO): YES